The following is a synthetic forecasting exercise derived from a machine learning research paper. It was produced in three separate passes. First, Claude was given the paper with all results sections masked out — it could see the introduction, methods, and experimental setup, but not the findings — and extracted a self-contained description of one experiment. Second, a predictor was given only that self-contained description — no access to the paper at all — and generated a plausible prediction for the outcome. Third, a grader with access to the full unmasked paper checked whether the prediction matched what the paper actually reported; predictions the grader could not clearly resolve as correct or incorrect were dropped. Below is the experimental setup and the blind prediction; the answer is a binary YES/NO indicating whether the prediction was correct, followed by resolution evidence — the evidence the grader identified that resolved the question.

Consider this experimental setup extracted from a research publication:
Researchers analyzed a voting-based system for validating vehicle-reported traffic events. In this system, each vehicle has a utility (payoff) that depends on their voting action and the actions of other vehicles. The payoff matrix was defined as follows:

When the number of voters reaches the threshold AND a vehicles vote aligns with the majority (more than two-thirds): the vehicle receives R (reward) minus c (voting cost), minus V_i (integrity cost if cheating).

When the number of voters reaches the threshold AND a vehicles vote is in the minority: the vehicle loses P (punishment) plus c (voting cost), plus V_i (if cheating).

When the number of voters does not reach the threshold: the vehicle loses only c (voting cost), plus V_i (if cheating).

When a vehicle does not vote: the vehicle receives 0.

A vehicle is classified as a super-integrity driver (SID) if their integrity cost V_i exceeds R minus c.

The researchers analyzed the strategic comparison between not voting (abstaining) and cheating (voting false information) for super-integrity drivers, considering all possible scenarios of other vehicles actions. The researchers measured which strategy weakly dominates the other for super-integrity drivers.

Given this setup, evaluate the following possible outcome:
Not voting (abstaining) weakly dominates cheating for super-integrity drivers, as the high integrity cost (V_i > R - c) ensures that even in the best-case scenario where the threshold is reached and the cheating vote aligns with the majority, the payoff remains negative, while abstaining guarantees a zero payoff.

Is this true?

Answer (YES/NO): YES